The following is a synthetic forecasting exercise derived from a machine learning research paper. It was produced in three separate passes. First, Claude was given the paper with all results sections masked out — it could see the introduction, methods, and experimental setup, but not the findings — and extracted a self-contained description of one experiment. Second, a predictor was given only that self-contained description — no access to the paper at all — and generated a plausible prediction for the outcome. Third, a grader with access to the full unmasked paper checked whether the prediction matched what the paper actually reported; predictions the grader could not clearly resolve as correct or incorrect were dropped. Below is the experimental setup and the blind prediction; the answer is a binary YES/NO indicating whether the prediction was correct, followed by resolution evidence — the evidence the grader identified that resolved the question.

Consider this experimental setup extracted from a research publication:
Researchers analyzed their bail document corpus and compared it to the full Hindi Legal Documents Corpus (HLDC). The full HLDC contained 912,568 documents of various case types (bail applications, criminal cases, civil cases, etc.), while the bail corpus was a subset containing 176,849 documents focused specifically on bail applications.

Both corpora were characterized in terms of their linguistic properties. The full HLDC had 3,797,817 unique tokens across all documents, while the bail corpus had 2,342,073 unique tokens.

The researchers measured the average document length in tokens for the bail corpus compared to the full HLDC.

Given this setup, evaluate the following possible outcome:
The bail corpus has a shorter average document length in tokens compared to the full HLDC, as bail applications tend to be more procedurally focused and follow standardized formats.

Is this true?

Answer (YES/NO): YES